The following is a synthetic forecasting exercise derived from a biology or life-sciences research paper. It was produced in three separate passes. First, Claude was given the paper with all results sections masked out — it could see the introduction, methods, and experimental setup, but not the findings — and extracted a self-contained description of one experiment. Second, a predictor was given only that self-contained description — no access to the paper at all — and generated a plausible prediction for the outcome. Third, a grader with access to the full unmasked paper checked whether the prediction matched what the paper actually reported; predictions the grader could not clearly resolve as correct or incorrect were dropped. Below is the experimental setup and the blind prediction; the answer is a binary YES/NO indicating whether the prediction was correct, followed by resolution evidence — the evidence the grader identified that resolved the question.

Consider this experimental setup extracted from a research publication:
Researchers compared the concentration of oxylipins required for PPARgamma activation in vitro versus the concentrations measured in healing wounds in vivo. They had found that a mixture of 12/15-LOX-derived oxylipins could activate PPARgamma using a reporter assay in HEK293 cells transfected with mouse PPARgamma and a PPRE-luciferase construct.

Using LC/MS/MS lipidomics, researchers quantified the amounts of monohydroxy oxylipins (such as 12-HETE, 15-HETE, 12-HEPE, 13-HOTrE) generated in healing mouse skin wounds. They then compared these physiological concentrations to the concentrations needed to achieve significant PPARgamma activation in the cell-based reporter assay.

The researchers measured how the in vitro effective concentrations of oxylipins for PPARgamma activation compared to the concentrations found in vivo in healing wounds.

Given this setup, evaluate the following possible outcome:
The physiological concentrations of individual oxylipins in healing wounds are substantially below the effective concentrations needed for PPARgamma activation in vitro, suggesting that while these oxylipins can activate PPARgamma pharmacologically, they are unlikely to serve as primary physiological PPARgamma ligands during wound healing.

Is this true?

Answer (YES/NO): NO